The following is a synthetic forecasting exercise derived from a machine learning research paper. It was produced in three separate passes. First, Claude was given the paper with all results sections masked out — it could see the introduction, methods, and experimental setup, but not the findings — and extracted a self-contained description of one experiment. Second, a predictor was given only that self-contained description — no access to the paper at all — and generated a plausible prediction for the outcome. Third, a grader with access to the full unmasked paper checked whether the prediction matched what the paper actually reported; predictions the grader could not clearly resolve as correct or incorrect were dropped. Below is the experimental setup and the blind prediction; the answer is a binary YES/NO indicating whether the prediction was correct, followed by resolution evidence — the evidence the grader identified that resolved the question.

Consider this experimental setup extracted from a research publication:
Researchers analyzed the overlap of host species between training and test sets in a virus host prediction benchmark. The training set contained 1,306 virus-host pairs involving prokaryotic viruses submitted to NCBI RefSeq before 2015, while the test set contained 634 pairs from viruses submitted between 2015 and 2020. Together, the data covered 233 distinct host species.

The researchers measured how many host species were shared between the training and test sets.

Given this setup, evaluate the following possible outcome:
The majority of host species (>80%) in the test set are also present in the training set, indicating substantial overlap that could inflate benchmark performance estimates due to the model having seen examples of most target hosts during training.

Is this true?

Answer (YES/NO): NO